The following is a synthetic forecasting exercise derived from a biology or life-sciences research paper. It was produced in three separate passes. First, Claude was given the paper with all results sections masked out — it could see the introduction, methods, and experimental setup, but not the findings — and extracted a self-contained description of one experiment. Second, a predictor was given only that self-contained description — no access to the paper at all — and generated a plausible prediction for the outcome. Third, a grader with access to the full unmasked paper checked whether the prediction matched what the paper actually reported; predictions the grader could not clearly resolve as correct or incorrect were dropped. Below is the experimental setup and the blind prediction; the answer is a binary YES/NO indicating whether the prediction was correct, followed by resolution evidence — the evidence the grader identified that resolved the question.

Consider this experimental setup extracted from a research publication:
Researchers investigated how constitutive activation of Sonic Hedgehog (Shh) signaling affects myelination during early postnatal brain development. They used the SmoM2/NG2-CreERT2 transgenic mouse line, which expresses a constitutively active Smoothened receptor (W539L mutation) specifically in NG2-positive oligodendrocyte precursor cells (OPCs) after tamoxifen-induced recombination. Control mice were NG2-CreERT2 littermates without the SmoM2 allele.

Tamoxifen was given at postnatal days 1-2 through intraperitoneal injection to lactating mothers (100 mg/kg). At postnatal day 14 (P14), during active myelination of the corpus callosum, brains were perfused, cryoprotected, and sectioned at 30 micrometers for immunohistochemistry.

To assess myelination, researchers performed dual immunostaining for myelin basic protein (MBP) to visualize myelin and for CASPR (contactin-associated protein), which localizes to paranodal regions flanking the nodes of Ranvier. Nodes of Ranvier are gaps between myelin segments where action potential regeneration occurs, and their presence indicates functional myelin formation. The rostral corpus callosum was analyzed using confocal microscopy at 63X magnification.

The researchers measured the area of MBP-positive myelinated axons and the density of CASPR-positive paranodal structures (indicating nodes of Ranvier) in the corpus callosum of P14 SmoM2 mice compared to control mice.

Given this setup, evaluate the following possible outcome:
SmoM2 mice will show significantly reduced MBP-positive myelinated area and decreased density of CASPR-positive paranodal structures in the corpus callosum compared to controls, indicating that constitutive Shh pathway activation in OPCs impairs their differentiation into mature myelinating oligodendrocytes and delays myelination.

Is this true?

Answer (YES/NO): YES